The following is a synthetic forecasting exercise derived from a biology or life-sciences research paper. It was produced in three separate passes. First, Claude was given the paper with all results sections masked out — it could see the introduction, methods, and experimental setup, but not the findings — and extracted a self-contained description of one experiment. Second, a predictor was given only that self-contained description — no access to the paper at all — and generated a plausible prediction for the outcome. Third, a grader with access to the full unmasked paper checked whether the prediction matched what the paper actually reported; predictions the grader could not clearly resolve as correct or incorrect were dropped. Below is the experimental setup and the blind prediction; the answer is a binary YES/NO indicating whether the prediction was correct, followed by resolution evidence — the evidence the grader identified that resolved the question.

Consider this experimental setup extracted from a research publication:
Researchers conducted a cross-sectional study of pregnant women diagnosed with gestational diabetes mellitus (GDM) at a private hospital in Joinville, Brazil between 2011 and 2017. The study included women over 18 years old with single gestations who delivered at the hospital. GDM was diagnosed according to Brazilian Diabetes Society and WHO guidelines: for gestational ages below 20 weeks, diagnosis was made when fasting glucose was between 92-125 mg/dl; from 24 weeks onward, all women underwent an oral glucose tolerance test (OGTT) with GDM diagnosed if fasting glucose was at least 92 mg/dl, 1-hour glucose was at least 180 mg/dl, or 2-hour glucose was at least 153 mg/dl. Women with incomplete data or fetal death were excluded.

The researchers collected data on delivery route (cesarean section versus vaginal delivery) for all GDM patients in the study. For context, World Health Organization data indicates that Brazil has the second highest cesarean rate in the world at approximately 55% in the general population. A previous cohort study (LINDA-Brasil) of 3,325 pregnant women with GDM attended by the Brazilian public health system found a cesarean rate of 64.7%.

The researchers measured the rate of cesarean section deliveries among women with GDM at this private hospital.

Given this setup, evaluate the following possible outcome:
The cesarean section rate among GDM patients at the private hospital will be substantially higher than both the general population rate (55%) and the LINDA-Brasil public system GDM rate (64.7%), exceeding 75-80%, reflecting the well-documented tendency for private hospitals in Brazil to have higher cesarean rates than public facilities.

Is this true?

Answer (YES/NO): YES